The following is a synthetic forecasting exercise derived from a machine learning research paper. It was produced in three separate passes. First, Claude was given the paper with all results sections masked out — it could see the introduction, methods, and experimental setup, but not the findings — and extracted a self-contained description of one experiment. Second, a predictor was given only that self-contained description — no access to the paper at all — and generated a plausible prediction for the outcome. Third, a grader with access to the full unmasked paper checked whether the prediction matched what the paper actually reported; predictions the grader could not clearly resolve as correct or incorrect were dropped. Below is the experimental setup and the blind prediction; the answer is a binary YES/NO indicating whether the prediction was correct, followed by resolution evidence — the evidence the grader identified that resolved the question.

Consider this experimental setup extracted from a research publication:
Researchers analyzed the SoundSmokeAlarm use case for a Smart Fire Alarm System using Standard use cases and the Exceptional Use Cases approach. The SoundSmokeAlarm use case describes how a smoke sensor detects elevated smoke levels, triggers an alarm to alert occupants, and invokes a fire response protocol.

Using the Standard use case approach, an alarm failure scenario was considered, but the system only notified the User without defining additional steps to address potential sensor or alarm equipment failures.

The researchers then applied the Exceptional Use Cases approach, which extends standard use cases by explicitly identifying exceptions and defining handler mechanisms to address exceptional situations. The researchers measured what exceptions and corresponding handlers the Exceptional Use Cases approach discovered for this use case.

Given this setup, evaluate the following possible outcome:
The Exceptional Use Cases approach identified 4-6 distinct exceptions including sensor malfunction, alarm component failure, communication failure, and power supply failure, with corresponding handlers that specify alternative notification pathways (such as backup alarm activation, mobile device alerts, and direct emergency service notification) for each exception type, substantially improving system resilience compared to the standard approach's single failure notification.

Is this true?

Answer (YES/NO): NO